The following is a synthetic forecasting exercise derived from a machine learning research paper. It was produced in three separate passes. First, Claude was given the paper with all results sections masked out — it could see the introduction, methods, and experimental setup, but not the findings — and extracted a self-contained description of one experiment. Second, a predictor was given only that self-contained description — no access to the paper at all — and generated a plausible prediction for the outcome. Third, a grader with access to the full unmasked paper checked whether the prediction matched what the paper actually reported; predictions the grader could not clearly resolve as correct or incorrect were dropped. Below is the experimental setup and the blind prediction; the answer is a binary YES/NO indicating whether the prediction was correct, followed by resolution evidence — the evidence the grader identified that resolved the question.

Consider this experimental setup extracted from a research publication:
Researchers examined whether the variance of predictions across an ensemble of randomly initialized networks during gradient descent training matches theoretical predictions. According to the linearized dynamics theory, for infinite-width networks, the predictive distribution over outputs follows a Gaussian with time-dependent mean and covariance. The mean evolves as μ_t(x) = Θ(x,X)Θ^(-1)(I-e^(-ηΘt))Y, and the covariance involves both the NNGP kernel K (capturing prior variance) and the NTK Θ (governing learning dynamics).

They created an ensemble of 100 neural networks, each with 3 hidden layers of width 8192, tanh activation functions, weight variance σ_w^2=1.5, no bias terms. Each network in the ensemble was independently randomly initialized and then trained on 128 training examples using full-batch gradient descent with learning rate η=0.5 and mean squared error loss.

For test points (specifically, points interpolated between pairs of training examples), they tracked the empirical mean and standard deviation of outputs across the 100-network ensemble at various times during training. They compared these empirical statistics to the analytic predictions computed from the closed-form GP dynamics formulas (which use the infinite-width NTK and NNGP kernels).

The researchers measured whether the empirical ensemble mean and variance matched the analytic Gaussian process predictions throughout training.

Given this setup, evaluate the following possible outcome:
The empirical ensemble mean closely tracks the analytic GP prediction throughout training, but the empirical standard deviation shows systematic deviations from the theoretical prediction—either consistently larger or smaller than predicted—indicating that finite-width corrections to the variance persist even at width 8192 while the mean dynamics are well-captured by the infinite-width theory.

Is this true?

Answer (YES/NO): NO